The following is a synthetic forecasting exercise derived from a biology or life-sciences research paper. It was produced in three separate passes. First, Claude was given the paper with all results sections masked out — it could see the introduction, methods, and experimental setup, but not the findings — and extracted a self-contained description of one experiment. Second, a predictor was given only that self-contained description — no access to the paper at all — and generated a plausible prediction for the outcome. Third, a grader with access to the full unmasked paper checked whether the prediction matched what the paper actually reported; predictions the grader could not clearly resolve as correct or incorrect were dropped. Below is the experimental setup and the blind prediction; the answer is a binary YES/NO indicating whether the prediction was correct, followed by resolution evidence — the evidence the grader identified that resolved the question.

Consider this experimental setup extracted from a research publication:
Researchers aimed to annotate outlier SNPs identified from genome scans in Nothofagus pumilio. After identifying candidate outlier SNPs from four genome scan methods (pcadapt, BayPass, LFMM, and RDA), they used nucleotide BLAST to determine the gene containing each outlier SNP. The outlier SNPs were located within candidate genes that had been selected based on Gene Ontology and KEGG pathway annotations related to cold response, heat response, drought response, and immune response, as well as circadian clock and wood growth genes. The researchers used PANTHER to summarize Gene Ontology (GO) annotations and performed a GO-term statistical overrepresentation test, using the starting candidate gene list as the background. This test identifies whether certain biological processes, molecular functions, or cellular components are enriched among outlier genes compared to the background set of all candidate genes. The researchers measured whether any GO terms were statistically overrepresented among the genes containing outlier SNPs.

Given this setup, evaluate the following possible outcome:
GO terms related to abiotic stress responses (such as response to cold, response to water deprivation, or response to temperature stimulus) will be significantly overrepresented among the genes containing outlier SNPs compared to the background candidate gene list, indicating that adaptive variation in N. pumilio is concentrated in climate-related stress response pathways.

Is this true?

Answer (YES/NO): NO